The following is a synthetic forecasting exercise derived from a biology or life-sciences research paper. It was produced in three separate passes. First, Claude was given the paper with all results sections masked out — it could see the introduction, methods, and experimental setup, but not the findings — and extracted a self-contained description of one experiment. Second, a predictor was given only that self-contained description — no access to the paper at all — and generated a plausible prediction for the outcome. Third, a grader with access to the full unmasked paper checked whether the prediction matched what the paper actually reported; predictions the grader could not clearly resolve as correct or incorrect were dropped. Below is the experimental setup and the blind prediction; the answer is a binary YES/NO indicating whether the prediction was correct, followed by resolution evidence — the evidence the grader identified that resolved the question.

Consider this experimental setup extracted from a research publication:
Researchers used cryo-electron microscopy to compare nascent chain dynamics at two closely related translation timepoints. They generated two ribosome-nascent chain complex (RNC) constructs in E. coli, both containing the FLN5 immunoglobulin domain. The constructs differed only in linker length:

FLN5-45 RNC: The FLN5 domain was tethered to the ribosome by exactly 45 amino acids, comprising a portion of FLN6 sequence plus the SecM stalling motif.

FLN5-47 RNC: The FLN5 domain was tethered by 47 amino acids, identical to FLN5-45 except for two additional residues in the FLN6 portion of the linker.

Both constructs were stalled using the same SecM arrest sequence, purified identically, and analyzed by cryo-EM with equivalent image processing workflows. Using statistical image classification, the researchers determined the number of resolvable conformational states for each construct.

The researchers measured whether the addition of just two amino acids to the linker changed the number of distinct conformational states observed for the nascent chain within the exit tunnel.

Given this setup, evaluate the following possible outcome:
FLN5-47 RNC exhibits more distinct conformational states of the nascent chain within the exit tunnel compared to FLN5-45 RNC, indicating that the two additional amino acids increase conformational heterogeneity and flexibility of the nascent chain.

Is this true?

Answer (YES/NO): NO